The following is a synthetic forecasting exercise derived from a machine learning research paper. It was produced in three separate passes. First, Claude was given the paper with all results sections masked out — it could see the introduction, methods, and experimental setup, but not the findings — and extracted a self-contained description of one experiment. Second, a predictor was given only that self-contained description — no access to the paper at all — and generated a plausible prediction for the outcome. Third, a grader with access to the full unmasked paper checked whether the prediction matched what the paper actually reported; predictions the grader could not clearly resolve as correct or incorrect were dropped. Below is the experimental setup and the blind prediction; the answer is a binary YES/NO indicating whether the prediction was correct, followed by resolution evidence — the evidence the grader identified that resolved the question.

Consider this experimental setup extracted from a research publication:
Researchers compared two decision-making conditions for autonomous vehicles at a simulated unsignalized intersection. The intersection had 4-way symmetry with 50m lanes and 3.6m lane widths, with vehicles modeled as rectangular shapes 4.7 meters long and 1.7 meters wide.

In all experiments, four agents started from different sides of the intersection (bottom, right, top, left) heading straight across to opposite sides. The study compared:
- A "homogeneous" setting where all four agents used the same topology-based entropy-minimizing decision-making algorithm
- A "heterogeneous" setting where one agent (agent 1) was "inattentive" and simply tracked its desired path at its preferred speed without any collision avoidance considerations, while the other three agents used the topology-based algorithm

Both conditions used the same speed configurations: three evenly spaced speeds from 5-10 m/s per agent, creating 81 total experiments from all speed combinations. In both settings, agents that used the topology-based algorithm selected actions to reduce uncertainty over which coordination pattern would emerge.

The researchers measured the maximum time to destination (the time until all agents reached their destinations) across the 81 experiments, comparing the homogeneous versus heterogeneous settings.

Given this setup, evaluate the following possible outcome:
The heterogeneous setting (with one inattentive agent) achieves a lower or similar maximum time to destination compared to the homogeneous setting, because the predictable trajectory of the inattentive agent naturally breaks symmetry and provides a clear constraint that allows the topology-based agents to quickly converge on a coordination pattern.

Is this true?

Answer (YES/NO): YES